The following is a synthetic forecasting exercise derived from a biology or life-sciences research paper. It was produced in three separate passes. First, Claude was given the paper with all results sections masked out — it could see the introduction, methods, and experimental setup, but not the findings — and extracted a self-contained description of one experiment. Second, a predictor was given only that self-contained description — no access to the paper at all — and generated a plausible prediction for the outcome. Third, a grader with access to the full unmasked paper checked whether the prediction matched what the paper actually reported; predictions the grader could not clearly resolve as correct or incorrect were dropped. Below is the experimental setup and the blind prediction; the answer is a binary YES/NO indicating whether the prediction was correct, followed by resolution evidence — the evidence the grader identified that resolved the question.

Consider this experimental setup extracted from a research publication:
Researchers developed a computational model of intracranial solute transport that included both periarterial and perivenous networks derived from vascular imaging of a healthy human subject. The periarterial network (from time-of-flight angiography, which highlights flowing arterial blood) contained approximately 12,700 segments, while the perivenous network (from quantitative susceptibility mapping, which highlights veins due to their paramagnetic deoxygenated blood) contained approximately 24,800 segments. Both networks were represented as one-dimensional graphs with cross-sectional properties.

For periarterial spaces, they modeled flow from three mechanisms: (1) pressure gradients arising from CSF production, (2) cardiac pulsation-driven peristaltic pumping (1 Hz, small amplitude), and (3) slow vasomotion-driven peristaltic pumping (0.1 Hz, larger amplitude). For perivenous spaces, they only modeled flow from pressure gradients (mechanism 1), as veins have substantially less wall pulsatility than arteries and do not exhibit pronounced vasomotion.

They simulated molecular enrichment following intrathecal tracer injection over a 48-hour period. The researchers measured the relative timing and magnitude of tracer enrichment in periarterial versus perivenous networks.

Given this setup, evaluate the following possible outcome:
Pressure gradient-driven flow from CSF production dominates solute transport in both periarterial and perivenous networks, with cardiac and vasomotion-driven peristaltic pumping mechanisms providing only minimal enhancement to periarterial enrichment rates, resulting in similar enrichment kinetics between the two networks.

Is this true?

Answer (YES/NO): NO